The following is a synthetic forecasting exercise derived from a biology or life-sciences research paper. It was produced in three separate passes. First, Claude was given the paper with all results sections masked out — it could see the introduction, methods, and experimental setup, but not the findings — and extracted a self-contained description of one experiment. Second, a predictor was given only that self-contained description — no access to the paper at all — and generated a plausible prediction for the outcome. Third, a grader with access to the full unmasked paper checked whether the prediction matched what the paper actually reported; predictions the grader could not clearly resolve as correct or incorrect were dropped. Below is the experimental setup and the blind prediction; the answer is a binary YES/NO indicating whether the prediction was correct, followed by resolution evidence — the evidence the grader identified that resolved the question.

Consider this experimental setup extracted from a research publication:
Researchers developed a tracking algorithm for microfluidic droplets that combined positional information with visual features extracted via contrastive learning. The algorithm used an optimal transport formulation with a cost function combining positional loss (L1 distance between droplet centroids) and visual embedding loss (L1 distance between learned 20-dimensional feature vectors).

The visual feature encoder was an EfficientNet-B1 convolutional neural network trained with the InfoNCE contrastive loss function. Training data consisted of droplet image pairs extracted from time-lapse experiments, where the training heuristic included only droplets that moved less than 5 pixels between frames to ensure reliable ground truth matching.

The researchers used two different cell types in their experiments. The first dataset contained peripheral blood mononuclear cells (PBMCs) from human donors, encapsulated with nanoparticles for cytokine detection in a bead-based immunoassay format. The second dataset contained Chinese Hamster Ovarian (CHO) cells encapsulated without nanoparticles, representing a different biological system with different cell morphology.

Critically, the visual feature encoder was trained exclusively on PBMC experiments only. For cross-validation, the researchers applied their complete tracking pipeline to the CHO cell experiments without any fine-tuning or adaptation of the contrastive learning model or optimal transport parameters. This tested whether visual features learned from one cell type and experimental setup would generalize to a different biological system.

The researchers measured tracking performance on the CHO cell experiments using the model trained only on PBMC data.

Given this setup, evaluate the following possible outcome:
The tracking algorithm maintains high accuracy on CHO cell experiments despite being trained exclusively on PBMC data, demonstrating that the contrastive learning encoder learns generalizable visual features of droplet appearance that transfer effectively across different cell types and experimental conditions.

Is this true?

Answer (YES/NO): NO